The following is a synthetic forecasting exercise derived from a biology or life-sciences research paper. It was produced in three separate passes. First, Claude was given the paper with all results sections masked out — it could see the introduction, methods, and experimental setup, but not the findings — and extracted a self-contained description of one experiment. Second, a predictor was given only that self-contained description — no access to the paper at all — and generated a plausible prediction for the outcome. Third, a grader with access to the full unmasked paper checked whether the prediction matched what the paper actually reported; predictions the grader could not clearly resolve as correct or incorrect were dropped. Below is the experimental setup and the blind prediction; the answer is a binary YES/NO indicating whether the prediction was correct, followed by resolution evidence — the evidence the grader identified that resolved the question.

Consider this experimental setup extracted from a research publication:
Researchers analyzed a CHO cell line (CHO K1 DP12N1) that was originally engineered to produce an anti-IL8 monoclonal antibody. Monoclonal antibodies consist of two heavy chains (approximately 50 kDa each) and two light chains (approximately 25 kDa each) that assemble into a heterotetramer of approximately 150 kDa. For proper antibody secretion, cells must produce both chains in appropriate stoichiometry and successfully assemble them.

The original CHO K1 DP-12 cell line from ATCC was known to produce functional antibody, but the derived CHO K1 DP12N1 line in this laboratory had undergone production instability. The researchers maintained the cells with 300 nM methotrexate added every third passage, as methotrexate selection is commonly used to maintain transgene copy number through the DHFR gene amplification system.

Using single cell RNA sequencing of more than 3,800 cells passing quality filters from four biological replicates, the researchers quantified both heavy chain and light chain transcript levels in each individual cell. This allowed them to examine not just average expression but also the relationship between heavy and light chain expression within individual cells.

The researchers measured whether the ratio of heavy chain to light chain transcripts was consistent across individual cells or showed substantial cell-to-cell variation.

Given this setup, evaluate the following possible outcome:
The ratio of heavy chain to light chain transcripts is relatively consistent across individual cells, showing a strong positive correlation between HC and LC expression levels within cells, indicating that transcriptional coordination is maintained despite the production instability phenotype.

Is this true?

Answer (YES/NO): NO